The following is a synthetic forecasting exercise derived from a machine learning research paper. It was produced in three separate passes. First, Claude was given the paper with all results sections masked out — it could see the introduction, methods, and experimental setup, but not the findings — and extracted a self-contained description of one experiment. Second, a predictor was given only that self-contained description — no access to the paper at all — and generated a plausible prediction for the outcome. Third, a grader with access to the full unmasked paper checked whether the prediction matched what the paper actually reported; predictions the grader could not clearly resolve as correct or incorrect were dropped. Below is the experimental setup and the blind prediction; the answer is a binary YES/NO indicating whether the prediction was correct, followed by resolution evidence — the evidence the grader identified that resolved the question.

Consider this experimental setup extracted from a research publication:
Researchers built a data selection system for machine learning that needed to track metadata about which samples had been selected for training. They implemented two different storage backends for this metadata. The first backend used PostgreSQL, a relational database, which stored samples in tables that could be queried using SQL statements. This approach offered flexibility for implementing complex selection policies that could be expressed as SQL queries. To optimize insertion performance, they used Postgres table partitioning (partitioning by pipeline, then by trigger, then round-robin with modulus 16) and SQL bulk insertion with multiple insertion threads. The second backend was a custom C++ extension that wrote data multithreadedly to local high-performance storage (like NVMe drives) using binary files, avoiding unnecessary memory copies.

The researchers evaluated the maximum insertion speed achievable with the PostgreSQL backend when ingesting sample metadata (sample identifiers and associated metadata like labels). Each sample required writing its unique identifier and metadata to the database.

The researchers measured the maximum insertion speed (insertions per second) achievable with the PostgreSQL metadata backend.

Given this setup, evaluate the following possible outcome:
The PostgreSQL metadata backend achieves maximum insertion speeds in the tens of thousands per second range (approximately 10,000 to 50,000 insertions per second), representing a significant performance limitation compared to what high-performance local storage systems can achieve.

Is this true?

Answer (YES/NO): NO